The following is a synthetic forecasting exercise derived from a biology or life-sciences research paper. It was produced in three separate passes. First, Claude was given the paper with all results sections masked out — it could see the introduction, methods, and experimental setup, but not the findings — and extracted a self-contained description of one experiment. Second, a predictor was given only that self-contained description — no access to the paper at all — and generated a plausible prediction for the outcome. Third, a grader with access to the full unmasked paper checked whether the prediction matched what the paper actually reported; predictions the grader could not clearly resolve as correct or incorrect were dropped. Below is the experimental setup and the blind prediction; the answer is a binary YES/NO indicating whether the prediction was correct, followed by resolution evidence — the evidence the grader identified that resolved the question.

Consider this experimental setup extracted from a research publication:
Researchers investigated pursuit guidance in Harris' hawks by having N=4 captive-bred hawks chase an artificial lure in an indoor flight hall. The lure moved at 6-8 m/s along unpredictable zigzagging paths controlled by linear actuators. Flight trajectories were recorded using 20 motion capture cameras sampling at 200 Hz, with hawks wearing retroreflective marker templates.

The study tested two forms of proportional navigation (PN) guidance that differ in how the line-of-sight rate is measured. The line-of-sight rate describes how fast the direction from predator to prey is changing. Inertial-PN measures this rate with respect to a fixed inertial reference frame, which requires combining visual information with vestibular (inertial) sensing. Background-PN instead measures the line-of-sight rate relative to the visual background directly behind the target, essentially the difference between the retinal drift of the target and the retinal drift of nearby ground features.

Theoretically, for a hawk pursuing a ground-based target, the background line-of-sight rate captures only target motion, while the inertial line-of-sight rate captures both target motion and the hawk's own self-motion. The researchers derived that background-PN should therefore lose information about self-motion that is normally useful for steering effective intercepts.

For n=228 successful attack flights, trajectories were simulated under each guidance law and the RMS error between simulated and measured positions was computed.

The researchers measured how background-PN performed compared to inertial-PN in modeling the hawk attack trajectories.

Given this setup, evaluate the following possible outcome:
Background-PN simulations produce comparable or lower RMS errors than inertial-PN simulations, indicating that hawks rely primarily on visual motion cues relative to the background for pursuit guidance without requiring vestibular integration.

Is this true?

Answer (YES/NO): NO